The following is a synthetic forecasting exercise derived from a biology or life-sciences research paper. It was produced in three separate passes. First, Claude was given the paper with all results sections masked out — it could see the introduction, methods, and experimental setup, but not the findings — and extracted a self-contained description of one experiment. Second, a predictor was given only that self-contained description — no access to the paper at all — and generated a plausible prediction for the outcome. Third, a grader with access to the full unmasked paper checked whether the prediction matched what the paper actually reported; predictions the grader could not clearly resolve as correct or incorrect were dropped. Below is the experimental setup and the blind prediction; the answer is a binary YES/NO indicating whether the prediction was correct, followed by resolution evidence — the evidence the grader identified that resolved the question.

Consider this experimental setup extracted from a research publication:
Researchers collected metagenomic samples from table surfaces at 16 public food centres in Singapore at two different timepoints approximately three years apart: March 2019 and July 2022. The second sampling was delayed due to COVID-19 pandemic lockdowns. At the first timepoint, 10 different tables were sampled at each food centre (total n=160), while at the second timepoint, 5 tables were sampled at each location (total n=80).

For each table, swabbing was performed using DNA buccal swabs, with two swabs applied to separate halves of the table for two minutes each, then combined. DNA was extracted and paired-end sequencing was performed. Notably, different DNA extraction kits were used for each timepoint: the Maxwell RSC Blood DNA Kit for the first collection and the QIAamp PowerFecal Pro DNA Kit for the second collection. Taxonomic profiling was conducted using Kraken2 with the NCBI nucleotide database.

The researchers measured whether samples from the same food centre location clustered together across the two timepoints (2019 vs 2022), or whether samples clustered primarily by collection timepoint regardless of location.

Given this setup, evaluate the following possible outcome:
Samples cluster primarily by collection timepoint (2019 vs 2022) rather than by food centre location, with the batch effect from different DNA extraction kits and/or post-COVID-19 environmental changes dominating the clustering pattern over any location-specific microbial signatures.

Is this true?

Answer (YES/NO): NO